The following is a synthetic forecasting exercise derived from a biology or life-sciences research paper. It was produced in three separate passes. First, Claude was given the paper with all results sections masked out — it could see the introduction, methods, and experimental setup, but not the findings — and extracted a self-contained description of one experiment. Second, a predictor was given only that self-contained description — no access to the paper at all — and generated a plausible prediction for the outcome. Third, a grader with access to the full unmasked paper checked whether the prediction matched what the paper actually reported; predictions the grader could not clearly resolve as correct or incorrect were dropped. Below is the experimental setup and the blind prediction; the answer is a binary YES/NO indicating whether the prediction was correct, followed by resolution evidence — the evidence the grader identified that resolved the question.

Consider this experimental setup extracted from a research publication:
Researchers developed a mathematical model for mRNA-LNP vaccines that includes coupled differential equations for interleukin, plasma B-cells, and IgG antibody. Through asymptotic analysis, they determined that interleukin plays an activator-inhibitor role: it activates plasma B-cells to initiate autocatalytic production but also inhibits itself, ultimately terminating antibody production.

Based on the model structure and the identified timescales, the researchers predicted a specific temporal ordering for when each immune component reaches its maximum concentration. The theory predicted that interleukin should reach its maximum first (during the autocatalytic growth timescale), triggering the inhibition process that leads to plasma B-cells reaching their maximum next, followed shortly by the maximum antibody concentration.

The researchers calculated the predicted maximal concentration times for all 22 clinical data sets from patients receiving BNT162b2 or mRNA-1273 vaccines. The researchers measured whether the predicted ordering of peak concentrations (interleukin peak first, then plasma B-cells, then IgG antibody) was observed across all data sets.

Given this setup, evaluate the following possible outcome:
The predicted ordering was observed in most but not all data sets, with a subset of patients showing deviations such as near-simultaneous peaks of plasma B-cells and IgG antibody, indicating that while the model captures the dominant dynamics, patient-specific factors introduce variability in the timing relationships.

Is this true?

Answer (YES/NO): NO